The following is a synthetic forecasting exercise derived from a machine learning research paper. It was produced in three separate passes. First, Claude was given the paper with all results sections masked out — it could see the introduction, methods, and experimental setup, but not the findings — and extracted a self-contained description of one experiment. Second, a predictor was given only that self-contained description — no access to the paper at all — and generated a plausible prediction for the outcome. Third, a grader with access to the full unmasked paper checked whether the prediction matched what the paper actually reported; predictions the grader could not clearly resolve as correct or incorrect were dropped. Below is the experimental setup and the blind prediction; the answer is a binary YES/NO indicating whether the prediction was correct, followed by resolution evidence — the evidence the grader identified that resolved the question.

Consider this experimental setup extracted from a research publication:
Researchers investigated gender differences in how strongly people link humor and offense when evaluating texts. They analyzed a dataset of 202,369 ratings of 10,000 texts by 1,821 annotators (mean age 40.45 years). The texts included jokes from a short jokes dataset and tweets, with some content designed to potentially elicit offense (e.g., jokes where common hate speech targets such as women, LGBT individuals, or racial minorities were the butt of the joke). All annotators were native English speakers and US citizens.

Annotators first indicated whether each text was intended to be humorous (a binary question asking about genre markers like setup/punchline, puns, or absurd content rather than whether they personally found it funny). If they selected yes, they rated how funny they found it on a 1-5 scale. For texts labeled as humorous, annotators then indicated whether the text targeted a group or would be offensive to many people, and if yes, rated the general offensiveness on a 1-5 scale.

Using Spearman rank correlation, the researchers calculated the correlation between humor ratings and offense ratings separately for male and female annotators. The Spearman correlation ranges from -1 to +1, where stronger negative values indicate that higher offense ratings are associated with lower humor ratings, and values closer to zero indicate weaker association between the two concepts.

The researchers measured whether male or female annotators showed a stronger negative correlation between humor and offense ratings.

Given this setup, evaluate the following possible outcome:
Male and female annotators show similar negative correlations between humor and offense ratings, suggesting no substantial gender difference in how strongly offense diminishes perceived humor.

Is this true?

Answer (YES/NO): NO